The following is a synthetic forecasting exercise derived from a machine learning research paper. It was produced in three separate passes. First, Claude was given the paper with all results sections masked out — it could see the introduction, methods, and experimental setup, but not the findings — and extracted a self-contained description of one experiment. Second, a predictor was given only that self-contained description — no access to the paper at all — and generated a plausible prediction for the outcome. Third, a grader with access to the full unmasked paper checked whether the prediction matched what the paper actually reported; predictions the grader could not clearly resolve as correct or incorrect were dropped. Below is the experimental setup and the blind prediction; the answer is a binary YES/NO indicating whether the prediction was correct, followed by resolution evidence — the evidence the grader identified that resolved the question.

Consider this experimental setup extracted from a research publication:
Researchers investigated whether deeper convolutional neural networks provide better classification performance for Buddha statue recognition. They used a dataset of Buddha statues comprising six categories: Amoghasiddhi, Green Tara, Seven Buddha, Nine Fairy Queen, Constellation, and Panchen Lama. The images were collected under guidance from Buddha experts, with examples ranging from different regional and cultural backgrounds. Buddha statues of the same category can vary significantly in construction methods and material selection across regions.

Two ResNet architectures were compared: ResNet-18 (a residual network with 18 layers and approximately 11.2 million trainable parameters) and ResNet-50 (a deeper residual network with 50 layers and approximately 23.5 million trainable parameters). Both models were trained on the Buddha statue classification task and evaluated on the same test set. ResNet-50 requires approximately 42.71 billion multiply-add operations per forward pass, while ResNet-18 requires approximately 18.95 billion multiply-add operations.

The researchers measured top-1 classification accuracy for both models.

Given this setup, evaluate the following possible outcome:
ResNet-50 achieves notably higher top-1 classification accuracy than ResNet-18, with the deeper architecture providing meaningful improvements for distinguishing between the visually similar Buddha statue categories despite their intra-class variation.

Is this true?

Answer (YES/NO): NO